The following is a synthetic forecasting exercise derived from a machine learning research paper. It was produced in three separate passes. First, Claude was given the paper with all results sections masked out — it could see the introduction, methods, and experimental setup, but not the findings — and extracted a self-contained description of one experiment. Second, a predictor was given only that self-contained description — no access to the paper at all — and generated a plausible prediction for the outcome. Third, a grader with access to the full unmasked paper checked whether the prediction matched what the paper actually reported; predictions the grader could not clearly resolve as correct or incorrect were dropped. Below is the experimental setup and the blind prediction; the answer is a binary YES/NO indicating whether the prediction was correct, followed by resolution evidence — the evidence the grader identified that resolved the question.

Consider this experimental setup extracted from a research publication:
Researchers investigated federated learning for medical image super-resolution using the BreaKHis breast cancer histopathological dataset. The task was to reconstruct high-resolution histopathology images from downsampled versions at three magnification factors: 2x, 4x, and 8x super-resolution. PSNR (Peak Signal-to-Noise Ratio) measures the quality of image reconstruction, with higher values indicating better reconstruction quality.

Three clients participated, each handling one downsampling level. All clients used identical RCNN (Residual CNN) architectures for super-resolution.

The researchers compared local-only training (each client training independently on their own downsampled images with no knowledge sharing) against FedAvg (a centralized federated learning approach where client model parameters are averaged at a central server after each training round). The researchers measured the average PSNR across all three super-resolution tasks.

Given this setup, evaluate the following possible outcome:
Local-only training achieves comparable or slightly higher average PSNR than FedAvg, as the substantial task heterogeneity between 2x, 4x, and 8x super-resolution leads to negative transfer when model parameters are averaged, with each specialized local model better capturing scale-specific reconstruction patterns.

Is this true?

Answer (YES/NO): YES